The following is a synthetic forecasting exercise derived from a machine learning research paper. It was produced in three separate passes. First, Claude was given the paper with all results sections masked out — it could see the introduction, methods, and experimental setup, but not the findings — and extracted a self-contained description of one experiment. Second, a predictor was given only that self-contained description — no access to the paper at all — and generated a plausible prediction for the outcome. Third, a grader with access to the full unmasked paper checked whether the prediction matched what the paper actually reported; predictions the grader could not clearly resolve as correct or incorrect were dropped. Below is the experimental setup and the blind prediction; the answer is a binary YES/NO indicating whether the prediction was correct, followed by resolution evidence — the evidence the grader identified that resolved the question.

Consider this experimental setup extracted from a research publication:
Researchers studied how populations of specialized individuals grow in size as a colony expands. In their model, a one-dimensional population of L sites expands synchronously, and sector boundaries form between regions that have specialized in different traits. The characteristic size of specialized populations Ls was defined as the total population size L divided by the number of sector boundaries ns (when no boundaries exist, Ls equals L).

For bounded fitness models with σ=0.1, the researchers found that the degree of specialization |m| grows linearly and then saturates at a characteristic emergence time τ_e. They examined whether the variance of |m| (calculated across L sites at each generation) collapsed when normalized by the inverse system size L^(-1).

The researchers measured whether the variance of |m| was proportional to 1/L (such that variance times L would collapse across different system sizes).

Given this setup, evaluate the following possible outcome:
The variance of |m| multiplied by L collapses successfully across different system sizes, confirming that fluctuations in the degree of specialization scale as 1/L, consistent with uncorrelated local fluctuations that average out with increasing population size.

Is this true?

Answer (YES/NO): YES